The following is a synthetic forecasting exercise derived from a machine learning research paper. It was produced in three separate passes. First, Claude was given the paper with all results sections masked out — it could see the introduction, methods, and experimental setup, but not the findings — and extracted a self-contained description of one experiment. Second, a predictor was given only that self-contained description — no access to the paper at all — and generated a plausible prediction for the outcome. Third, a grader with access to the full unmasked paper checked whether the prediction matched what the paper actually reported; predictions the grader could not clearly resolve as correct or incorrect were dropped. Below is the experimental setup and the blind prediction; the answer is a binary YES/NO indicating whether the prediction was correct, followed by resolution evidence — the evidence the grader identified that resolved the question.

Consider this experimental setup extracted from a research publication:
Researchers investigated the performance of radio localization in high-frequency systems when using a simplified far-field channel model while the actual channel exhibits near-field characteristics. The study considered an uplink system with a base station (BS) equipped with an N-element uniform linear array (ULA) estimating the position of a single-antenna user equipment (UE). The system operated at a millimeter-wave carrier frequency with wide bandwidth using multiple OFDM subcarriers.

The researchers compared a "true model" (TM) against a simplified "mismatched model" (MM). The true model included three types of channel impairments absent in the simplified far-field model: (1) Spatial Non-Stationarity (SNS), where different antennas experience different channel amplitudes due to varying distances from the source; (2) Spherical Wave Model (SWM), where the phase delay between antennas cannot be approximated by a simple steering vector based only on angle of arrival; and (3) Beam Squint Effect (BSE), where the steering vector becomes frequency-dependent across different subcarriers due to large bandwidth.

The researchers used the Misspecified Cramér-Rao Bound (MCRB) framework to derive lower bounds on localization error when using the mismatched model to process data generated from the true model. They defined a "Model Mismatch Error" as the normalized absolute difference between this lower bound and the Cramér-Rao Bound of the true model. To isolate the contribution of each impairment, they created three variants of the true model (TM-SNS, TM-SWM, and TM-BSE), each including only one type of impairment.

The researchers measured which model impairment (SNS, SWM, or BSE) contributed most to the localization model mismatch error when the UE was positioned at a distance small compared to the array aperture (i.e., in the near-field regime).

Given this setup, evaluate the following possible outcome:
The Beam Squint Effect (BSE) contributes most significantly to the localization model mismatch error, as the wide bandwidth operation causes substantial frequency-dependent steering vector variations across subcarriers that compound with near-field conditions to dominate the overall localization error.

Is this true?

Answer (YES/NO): NO